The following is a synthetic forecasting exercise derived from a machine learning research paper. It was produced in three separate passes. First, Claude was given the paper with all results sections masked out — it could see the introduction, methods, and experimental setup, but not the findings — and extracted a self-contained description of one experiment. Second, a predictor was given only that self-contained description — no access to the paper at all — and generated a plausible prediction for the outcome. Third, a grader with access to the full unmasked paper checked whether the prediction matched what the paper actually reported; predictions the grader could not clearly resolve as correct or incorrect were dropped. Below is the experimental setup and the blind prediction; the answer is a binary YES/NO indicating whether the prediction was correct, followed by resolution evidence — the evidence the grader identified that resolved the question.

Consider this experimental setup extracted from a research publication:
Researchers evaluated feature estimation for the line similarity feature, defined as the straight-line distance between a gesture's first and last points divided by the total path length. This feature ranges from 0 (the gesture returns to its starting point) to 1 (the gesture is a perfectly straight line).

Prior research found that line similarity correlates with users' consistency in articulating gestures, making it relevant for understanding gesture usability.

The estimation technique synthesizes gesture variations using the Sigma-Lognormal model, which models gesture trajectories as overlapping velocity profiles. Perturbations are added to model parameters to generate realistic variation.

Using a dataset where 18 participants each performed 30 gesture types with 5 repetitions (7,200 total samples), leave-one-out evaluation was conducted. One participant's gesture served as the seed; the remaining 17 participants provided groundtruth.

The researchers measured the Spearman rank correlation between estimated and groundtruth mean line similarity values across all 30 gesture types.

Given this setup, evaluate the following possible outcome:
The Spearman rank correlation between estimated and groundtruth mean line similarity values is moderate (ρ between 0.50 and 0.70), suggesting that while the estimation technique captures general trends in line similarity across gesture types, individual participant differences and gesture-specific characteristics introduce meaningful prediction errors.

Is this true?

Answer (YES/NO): NO